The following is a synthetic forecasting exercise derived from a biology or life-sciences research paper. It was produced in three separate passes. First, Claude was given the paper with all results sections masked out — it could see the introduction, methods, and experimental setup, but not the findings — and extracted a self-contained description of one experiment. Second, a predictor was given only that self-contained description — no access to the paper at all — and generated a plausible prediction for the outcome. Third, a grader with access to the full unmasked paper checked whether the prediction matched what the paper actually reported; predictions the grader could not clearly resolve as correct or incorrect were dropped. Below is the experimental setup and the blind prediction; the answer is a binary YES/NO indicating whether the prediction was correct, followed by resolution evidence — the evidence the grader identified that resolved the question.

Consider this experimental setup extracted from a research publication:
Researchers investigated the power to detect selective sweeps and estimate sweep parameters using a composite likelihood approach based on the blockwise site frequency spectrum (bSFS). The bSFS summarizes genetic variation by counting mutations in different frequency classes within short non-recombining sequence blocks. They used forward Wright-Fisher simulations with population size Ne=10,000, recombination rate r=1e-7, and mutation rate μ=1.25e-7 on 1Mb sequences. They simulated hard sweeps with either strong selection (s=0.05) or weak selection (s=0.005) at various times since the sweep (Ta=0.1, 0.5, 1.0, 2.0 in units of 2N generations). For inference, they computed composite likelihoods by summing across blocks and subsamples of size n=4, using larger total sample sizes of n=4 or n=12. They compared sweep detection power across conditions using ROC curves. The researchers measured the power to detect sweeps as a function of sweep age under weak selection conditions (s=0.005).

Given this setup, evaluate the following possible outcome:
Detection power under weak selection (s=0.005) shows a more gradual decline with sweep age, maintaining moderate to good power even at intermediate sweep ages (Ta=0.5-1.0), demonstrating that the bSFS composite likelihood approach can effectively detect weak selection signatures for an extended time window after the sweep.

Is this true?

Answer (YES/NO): NO